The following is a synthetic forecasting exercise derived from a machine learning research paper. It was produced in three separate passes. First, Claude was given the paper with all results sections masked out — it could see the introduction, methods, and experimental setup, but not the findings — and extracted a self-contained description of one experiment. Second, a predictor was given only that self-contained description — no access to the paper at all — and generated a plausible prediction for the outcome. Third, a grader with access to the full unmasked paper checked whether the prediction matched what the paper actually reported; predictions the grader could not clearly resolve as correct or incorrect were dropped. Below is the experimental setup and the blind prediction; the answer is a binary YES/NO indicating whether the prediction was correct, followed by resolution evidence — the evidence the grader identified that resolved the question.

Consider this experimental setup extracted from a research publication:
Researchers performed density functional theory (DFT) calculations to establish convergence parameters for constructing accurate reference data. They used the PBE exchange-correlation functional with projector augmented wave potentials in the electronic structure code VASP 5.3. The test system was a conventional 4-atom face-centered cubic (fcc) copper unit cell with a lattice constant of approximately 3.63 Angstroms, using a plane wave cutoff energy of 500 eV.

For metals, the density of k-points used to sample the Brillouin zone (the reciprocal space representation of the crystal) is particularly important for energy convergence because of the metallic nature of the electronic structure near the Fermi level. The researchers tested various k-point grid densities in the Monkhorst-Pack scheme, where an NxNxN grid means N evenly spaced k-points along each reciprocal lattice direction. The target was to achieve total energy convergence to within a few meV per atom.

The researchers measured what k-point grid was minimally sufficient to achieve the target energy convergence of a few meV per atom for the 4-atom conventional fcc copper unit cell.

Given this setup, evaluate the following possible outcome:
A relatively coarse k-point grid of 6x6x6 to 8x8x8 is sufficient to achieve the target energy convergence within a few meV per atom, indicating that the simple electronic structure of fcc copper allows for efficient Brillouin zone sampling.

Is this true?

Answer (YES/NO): NO